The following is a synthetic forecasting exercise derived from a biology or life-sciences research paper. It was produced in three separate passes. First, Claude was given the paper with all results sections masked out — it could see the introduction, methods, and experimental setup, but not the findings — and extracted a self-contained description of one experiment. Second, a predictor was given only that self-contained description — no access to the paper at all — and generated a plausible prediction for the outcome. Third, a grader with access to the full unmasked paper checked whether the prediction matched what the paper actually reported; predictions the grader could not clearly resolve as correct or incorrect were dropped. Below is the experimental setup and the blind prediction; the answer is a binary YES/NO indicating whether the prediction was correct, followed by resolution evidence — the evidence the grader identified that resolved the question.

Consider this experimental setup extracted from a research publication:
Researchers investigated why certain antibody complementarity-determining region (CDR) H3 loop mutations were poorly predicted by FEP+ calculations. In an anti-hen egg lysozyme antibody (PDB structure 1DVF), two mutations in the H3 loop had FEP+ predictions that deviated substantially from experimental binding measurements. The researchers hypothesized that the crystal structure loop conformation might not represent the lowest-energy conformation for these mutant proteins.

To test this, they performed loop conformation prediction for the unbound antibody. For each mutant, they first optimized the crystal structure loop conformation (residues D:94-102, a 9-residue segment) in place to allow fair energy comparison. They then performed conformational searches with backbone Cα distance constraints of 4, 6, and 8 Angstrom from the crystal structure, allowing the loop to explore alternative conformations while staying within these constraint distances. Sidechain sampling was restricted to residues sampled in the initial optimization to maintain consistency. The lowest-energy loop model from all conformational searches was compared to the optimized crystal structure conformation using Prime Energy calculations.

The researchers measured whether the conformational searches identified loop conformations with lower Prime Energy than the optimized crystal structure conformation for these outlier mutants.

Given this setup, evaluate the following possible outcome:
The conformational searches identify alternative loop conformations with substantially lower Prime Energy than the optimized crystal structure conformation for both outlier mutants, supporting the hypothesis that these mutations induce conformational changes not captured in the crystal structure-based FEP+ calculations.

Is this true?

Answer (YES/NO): YES